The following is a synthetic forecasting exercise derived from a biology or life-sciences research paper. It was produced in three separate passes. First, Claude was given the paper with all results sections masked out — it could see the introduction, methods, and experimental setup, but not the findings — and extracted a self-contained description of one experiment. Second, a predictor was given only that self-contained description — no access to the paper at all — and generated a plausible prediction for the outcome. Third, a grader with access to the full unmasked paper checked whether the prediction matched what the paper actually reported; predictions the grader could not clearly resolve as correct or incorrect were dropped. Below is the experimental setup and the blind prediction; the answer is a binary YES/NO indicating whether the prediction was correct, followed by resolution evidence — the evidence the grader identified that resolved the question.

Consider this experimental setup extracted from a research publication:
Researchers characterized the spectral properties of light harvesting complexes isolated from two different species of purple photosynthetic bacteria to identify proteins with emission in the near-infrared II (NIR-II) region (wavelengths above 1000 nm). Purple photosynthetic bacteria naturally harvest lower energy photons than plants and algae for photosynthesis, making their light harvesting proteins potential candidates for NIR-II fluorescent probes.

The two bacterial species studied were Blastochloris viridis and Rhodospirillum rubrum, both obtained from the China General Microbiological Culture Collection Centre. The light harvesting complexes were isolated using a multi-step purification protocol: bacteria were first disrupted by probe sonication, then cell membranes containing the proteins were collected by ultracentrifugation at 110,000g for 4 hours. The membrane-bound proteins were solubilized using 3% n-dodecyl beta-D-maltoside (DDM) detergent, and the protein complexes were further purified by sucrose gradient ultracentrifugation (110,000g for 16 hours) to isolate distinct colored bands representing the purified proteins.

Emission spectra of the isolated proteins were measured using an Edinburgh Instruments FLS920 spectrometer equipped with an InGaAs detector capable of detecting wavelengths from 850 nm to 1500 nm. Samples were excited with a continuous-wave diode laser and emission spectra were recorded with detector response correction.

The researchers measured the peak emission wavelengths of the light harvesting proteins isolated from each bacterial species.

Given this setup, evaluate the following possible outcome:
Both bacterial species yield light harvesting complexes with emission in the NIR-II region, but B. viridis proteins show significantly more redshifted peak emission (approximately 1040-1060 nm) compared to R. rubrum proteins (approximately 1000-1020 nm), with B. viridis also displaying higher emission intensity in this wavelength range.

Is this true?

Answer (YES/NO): NO